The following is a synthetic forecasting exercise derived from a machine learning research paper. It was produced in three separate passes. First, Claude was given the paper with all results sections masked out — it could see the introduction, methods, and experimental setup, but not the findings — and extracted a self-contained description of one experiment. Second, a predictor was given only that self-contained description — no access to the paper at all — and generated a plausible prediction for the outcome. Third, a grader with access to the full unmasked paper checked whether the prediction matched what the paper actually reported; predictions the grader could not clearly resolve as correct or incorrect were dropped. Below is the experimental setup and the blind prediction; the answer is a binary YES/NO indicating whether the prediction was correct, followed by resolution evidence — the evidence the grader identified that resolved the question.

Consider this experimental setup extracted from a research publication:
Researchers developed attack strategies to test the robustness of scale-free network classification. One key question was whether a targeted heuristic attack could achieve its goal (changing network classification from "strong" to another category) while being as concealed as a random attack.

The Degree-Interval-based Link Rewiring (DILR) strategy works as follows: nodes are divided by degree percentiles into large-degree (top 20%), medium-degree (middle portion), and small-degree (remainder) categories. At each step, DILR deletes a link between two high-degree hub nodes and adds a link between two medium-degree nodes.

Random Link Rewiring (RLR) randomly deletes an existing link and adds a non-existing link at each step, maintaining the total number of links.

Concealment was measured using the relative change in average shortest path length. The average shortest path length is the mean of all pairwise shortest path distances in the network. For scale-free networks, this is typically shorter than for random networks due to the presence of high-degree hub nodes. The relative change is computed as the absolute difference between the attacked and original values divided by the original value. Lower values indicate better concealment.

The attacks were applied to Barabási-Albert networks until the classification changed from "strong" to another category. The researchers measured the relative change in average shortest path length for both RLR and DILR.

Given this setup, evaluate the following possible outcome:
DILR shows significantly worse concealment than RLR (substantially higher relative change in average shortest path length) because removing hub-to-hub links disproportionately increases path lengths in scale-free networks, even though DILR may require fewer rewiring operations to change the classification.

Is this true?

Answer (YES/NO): NO